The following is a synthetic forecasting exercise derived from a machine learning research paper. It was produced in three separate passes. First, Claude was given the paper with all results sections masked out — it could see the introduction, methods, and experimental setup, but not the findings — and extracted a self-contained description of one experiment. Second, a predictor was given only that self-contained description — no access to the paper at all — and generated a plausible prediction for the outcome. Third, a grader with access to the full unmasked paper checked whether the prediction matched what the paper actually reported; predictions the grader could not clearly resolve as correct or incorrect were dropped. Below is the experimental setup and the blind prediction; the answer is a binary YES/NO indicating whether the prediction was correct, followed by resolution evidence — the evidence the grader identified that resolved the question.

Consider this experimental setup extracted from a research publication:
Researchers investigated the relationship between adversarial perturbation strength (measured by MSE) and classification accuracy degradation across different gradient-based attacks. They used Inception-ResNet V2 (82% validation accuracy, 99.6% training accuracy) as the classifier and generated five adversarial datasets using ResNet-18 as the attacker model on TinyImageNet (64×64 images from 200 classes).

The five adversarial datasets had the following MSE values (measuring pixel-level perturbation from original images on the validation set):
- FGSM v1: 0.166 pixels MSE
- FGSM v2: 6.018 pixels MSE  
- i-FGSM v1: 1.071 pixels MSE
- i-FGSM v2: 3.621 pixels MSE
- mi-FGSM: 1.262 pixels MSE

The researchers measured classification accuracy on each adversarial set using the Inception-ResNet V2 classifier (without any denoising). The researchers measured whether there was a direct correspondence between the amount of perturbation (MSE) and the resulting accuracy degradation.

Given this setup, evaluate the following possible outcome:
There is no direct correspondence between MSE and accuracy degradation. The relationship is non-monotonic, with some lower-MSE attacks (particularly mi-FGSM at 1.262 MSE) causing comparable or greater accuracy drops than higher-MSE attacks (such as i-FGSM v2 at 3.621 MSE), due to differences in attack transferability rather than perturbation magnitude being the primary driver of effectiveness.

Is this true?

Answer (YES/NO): NO